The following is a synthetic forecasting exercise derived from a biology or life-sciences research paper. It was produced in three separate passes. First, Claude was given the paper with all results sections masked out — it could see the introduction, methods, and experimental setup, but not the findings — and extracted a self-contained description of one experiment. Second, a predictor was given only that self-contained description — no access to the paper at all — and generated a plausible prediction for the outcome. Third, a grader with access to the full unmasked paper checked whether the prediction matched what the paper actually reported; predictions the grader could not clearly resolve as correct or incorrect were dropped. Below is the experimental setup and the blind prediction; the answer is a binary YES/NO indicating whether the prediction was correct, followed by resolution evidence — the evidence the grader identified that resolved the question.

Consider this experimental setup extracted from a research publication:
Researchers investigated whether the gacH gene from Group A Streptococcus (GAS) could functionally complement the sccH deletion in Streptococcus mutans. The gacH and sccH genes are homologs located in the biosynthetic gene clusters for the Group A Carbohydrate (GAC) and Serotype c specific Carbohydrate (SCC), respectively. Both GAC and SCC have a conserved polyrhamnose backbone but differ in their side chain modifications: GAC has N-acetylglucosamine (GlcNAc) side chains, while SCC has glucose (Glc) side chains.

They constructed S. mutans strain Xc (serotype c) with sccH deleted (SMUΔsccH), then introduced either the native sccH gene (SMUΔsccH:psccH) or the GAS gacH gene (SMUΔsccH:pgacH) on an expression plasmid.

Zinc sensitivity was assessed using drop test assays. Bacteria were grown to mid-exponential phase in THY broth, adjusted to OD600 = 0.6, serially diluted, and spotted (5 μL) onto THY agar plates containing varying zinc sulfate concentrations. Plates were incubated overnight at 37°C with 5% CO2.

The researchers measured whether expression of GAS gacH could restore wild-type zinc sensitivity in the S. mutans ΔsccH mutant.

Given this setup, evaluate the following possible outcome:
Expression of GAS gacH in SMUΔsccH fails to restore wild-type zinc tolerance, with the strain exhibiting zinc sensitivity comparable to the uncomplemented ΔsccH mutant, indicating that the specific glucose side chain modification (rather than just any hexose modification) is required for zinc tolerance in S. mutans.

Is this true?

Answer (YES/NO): YES